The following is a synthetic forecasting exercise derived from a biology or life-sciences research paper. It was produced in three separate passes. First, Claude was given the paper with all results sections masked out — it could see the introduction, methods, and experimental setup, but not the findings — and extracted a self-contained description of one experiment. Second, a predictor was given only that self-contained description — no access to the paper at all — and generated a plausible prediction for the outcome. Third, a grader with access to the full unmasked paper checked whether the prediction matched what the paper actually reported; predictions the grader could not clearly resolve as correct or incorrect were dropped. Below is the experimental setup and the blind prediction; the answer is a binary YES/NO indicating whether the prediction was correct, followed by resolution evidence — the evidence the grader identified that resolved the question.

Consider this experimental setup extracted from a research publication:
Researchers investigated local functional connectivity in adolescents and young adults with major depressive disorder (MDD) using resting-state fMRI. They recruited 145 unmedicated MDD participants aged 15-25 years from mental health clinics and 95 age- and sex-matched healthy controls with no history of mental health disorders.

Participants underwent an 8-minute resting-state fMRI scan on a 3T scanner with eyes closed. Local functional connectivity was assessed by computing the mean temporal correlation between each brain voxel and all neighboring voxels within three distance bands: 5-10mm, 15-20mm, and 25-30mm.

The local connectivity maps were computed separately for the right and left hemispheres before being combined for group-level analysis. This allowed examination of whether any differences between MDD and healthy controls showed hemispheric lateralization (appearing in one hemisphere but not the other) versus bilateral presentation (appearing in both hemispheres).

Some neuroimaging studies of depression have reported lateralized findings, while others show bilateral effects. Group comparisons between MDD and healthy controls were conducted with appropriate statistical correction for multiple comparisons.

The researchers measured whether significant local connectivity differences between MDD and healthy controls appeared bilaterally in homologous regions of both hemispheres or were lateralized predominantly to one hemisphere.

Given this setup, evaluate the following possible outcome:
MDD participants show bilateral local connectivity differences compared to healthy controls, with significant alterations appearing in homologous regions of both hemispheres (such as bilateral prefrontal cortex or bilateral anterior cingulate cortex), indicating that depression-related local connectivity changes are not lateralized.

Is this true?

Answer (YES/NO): YES